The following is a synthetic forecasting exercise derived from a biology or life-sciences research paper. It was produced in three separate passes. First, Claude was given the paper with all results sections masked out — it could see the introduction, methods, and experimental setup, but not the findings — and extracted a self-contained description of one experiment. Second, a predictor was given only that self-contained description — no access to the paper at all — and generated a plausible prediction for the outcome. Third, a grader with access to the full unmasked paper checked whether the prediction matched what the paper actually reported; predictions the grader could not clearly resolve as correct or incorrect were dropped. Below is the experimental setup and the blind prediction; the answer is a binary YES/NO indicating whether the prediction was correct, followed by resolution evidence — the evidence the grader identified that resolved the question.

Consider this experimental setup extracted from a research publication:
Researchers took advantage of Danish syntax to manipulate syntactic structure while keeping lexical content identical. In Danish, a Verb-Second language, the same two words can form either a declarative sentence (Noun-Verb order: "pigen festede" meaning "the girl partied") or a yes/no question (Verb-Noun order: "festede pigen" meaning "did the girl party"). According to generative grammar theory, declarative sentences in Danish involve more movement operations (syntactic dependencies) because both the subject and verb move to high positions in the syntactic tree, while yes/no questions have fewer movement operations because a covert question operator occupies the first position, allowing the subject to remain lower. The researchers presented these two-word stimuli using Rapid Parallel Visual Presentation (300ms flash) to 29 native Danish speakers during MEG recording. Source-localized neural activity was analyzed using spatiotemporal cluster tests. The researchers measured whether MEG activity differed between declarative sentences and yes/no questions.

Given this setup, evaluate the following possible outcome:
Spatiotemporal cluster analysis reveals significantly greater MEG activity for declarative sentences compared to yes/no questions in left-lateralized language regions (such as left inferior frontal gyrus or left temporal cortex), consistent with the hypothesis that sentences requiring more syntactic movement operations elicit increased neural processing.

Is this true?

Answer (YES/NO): NO